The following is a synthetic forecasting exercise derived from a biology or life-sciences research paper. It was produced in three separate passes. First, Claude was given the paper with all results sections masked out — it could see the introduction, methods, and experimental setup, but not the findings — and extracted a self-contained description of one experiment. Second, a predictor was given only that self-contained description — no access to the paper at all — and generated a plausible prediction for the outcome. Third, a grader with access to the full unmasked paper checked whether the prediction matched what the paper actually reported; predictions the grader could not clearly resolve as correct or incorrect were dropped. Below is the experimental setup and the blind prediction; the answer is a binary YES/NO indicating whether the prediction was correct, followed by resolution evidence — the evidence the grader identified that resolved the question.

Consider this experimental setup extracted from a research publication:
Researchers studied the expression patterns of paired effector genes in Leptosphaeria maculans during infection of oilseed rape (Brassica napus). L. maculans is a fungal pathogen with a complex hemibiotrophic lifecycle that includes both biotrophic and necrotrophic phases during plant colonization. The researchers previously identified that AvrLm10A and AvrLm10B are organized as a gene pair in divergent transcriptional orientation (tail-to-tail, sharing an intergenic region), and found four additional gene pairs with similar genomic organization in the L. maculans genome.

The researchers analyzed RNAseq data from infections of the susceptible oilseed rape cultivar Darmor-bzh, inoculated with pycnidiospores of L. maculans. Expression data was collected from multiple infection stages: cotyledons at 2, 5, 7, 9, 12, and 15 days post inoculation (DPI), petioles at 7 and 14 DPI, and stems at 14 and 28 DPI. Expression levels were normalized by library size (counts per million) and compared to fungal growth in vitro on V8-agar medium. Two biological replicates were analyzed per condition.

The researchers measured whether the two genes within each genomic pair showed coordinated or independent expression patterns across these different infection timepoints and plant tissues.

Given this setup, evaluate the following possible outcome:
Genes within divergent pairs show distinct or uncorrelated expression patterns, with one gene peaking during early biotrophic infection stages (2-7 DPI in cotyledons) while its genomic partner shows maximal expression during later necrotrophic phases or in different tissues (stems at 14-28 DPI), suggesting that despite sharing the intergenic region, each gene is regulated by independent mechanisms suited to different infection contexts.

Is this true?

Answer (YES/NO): NO